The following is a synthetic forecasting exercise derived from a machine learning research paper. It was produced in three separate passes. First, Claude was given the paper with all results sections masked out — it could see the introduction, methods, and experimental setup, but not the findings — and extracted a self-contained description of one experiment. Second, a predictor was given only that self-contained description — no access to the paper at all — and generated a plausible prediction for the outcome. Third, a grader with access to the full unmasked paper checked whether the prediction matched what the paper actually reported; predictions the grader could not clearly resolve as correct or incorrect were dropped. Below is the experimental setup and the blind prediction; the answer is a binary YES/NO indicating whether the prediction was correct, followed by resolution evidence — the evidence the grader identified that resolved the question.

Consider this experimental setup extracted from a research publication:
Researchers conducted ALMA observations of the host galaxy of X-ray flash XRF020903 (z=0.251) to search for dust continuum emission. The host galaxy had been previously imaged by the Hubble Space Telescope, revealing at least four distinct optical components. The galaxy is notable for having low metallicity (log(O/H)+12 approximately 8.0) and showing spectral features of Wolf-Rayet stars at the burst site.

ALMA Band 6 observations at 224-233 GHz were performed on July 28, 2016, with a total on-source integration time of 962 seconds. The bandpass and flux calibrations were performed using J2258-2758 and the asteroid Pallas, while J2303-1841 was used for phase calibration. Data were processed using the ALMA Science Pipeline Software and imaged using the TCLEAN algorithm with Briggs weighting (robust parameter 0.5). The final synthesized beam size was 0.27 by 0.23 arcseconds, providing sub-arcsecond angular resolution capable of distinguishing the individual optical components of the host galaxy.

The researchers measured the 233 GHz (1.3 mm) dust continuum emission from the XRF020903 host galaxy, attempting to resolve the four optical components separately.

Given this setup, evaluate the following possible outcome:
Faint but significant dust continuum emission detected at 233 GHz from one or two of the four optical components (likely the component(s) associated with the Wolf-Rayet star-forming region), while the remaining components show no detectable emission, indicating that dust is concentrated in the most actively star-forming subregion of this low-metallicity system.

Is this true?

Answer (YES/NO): NO